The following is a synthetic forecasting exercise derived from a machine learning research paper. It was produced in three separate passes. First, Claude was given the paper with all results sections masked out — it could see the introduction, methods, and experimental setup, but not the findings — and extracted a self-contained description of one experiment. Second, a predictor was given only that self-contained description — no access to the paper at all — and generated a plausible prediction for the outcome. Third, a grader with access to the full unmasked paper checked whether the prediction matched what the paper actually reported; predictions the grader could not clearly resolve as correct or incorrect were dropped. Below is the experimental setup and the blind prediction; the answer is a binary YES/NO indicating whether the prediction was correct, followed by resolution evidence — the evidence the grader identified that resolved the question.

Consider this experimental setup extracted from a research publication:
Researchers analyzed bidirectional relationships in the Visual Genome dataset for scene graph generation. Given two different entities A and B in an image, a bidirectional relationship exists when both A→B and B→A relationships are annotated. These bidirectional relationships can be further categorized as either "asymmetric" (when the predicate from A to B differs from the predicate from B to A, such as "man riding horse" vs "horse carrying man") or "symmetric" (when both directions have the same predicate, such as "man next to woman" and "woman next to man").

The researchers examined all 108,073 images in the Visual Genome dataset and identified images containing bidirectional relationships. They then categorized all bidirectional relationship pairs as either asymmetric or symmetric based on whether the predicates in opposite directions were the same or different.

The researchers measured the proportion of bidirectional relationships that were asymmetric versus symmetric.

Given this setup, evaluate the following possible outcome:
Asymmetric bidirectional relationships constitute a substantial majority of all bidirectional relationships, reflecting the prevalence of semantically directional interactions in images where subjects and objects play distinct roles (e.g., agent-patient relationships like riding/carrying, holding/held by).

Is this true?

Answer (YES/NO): YES